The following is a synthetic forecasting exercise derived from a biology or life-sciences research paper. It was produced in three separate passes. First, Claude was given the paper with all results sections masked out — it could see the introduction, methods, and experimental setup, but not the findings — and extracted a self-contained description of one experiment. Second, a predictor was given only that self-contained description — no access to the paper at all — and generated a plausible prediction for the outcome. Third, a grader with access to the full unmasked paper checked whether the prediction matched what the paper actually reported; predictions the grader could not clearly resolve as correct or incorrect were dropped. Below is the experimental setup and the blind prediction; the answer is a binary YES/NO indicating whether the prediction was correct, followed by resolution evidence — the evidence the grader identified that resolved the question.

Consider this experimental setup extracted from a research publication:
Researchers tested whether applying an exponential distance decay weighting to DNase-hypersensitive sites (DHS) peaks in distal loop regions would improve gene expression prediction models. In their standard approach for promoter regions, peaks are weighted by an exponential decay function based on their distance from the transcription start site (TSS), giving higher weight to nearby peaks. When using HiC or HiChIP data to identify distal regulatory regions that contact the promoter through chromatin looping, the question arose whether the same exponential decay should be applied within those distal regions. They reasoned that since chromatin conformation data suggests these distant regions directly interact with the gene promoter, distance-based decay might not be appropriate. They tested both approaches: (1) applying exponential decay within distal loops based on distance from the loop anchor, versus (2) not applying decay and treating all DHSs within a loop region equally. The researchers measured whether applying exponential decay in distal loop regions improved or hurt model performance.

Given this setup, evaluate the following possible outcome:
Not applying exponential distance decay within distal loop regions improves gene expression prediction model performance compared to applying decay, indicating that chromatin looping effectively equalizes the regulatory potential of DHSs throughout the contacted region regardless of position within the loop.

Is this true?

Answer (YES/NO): NO